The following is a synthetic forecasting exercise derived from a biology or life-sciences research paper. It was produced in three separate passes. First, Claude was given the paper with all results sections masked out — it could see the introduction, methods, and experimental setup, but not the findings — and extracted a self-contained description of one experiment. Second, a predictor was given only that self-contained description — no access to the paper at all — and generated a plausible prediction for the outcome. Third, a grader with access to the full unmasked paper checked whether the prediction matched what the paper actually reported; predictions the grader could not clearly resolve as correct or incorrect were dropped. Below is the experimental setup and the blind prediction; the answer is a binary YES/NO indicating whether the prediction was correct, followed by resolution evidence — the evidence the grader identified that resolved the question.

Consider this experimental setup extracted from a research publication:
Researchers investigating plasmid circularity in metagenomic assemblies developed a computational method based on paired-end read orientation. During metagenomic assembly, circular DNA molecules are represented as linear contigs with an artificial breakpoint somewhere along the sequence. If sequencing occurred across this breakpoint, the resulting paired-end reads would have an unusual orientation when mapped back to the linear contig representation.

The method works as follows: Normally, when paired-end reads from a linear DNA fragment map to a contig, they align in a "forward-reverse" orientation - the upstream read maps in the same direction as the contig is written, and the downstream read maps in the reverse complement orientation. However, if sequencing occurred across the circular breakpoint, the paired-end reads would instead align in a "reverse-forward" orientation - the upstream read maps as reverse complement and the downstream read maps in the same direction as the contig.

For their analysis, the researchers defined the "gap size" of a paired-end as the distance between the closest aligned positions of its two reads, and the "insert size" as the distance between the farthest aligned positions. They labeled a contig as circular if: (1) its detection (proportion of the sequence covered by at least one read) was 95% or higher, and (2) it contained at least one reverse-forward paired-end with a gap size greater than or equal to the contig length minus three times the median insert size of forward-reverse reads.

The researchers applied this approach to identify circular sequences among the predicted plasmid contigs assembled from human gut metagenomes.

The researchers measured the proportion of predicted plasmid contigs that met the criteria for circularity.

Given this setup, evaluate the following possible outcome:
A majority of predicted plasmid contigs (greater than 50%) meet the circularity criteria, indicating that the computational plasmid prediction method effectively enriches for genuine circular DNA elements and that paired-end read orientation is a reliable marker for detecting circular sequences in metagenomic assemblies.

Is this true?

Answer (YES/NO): NO